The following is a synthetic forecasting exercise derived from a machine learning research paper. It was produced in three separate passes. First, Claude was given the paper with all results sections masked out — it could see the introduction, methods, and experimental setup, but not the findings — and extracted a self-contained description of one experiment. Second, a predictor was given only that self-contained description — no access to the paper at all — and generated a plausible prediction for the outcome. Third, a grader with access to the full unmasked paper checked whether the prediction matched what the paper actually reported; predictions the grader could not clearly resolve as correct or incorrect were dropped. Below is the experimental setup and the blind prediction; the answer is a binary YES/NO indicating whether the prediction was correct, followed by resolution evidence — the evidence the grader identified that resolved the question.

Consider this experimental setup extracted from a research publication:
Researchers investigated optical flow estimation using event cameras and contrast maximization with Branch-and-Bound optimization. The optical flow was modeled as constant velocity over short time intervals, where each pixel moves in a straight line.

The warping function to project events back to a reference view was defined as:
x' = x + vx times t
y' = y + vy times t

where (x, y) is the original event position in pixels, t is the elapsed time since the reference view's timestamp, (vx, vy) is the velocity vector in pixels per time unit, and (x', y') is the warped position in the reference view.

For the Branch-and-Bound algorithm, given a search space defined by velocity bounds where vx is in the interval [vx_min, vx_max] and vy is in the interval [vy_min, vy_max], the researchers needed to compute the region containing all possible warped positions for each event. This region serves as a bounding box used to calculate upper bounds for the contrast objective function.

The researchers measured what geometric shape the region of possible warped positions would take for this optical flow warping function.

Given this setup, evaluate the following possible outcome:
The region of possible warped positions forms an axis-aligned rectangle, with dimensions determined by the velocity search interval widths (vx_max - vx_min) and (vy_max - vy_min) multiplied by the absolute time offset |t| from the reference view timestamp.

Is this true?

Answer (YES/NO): YES